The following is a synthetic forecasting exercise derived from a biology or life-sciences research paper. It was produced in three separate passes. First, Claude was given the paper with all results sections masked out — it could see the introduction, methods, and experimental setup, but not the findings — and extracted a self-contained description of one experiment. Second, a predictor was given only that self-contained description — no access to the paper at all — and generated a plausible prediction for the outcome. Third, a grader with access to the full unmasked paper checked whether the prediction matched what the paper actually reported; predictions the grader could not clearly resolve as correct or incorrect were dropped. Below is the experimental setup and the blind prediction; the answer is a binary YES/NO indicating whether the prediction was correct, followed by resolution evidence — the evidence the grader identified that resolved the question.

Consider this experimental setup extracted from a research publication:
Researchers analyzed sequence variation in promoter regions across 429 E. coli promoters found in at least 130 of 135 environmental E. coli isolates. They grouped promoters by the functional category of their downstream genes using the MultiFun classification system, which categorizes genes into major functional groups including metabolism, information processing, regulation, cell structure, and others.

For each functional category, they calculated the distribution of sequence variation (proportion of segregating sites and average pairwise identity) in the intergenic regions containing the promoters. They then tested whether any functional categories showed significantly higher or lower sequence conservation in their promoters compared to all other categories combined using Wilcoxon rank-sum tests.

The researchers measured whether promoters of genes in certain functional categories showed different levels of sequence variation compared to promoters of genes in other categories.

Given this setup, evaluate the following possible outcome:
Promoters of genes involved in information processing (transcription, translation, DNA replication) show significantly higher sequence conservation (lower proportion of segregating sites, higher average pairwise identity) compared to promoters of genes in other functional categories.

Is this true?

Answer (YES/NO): YES